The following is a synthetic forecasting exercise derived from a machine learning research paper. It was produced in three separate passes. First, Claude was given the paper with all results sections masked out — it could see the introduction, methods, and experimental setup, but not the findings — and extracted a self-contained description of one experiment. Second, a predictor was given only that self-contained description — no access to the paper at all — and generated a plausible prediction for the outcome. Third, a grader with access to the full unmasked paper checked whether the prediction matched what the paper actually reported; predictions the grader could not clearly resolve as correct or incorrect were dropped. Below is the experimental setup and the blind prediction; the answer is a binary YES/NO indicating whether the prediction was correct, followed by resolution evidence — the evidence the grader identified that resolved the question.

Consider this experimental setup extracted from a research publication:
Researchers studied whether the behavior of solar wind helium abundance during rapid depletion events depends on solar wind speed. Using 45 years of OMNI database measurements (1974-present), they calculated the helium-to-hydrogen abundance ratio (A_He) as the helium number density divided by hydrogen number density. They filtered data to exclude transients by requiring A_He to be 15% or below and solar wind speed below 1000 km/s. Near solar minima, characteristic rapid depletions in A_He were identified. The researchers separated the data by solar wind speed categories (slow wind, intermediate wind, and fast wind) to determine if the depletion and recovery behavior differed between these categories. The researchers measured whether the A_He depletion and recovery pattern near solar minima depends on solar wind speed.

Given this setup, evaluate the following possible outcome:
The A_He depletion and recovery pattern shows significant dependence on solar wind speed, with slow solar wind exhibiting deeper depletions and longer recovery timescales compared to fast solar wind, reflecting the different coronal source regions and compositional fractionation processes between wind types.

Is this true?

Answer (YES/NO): NO